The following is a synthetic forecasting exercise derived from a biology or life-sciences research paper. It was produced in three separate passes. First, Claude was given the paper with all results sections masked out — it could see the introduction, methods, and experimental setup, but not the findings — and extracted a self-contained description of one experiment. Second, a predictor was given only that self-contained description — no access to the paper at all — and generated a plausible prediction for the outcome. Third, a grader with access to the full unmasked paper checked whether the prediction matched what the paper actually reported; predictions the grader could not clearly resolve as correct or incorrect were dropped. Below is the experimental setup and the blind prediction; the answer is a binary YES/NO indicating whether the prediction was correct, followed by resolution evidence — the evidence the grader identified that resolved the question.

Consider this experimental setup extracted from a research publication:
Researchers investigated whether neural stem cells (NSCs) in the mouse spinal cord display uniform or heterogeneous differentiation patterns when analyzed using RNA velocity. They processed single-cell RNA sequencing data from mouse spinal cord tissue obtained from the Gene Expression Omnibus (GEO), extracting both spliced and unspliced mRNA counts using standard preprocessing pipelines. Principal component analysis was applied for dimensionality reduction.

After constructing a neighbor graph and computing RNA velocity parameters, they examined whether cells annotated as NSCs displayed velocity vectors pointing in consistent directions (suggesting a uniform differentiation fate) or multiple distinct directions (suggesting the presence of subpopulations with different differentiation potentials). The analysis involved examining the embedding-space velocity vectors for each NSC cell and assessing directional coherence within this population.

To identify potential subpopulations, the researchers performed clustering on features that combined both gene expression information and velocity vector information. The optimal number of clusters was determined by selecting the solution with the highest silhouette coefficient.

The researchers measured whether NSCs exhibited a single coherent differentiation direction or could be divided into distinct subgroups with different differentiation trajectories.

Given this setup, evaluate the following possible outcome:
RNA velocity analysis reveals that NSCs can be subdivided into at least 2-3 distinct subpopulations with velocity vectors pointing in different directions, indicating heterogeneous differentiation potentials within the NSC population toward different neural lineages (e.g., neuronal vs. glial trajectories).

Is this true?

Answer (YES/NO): YES